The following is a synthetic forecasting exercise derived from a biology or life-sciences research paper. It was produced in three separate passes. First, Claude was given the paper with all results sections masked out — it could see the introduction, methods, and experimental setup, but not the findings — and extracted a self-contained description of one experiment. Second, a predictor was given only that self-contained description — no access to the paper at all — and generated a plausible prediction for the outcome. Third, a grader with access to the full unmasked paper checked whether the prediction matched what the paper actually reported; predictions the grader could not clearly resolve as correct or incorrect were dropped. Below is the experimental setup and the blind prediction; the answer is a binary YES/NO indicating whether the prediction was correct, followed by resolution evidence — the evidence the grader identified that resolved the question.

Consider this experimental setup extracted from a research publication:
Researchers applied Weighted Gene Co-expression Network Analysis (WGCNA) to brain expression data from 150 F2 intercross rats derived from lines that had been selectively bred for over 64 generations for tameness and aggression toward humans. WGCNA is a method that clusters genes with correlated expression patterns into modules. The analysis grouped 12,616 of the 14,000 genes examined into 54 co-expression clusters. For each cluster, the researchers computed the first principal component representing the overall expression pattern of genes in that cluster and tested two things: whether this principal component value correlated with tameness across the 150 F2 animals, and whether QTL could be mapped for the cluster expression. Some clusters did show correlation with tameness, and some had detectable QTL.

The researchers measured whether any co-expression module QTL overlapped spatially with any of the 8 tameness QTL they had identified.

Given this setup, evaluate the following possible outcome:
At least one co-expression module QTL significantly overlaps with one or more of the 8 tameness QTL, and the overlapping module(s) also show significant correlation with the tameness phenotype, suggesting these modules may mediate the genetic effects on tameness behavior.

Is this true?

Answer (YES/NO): NO